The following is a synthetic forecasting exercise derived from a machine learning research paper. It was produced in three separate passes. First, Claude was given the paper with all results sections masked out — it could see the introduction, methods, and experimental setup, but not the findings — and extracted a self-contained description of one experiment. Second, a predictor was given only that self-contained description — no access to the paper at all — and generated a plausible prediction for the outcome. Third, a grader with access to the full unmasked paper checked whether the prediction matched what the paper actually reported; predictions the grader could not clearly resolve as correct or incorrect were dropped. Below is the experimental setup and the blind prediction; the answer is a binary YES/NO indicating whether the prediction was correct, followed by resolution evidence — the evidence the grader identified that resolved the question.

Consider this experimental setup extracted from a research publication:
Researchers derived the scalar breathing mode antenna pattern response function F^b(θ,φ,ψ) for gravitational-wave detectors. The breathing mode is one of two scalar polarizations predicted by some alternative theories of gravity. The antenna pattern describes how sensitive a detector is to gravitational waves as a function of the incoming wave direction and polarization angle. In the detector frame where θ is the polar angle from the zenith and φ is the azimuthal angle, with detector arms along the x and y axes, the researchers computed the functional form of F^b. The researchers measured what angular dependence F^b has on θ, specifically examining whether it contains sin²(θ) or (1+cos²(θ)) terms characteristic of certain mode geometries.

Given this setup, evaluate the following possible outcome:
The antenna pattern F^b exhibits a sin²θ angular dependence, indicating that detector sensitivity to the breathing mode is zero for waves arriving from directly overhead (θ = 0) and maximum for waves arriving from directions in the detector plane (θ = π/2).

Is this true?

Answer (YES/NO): YES